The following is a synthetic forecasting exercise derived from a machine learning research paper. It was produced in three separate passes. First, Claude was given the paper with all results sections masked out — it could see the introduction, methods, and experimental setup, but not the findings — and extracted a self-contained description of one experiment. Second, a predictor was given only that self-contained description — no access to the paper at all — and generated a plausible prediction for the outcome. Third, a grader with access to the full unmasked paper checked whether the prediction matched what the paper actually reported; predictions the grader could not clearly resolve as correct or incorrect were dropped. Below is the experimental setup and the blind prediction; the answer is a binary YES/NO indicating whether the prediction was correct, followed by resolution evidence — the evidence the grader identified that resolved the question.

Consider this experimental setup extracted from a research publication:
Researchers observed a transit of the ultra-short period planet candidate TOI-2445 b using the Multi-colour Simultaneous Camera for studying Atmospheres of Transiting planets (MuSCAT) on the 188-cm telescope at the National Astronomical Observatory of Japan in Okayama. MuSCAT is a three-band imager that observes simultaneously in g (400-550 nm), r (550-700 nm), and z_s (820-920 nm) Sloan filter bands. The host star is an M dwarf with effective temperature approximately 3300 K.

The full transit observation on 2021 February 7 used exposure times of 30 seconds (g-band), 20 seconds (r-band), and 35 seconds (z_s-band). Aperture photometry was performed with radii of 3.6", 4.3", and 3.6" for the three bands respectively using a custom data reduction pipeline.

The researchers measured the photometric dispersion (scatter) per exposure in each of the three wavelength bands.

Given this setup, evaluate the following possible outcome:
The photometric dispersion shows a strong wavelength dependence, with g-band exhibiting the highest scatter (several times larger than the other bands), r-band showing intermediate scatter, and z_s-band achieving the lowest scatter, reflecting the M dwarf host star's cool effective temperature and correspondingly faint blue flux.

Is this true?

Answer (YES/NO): NO